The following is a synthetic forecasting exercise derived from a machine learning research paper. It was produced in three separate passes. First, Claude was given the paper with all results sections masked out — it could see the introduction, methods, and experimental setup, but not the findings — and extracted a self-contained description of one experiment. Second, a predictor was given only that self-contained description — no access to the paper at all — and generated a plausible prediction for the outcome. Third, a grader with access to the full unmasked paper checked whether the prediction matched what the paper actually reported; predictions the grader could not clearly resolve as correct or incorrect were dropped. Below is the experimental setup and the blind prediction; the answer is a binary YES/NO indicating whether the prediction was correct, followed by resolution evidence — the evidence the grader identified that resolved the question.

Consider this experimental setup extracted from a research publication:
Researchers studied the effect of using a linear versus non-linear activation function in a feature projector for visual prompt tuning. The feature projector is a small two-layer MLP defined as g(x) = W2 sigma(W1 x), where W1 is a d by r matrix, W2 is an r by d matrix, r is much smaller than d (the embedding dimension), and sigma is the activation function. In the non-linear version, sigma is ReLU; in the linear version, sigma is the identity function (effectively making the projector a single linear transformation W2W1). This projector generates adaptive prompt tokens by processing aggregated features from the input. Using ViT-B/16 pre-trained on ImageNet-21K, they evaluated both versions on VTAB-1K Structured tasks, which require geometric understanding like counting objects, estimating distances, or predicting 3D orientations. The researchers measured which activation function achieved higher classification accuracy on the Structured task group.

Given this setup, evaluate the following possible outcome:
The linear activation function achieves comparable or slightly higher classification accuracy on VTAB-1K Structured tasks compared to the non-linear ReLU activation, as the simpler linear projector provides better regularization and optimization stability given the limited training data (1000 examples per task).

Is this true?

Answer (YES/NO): YES